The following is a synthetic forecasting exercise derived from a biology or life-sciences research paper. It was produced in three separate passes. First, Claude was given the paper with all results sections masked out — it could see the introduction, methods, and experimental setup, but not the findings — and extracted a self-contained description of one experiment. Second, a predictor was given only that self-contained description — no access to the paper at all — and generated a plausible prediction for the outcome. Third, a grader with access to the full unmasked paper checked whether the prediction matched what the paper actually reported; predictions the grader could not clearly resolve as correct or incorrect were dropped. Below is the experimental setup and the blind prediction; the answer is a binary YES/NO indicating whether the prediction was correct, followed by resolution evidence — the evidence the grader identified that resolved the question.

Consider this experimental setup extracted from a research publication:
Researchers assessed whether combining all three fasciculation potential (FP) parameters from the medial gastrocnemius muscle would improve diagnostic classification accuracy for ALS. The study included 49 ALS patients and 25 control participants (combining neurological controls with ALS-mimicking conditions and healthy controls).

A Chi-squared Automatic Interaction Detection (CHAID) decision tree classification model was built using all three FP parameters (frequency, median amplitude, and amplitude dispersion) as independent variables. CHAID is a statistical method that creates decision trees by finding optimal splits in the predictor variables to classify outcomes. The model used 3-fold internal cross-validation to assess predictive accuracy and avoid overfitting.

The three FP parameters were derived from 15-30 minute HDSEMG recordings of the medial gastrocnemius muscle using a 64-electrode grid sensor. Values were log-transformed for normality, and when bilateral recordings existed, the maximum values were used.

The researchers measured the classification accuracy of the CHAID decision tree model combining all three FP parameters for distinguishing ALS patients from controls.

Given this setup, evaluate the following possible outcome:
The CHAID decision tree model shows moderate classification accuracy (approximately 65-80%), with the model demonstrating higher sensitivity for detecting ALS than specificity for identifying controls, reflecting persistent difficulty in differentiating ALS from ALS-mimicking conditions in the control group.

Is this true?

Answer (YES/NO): NO